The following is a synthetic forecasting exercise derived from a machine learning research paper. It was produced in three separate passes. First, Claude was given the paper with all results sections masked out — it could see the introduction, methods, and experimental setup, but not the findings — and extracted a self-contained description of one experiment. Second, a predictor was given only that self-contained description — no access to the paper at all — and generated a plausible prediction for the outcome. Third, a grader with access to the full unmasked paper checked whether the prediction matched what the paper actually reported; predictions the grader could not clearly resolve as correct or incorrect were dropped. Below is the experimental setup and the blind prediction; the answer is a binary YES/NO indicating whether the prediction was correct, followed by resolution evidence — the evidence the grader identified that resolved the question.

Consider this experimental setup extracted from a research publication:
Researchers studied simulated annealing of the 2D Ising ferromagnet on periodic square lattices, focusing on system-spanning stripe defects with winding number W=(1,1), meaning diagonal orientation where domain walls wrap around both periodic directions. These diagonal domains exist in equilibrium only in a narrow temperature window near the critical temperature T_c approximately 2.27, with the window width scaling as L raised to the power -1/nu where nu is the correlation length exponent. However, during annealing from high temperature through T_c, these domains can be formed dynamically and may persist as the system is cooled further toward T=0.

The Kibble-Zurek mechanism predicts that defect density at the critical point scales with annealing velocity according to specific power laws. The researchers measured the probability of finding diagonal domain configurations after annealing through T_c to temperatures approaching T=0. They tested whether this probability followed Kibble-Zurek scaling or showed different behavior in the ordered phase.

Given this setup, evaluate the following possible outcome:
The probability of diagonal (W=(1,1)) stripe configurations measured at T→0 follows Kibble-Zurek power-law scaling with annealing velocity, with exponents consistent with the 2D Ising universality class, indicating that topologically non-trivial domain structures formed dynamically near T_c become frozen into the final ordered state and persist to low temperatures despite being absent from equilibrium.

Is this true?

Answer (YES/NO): YES